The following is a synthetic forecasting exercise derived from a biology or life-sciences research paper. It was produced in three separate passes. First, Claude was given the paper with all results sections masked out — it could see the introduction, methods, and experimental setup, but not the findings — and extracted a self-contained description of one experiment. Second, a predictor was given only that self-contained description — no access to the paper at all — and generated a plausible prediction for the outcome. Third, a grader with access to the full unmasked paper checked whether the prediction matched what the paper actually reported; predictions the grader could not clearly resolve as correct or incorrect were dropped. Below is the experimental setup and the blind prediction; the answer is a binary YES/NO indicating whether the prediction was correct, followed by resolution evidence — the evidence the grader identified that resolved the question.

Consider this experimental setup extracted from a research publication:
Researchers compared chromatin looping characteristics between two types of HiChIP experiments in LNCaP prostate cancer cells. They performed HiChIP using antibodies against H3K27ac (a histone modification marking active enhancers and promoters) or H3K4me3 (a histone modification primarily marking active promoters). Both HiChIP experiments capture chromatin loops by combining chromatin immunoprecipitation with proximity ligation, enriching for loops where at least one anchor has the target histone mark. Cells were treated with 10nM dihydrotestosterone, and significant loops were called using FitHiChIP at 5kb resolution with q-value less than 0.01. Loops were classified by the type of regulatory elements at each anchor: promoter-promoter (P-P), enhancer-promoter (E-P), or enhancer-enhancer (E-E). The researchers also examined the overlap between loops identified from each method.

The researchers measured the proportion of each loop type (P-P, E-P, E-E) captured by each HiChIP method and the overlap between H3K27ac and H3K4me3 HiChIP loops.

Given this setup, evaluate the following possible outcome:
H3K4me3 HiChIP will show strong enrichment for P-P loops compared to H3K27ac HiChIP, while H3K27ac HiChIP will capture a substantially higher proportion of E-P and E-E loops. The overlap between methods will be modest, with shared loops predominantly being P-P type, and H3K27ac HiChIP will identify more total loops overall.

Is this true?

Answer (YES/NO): NO